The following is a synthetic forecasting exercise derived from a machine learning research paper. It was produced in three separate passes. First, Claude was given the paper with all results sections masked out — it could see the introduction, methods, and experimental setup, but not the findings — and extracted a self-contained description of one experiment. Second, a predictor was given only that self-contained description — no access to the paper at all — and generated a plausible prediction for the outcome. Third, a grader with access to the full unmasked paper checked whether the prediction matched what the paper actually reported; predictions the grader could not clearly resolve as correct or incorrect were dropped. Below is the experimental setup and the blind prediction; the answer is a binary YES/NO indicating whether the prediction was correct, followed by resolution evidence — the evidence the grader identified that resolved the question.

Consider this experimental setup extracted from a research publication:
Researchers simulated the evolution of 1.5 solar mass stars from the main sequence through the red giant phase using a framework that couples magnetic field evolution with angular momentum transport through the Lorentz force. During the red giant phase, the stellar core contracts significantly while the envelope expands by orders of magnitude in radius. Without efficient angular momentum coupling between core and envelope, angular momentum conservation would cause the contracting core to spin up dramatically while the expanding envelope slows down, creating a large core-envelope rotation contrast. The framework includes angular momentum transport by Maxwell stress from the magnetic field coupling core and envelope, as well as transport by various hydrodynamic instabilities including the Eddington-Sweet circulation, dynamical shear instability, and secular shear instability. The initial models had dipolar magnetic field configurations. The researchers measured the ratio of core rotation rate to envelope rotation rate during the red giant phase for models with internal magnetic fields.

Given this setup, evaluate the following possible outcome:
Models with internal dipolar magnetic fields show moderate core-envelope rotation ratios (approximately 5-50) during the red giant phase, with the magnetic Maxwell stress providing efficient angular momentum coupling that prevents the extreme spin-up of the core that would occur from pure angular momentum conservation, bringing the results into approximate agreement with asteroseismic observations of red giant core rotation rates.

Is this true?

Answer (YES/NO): NO